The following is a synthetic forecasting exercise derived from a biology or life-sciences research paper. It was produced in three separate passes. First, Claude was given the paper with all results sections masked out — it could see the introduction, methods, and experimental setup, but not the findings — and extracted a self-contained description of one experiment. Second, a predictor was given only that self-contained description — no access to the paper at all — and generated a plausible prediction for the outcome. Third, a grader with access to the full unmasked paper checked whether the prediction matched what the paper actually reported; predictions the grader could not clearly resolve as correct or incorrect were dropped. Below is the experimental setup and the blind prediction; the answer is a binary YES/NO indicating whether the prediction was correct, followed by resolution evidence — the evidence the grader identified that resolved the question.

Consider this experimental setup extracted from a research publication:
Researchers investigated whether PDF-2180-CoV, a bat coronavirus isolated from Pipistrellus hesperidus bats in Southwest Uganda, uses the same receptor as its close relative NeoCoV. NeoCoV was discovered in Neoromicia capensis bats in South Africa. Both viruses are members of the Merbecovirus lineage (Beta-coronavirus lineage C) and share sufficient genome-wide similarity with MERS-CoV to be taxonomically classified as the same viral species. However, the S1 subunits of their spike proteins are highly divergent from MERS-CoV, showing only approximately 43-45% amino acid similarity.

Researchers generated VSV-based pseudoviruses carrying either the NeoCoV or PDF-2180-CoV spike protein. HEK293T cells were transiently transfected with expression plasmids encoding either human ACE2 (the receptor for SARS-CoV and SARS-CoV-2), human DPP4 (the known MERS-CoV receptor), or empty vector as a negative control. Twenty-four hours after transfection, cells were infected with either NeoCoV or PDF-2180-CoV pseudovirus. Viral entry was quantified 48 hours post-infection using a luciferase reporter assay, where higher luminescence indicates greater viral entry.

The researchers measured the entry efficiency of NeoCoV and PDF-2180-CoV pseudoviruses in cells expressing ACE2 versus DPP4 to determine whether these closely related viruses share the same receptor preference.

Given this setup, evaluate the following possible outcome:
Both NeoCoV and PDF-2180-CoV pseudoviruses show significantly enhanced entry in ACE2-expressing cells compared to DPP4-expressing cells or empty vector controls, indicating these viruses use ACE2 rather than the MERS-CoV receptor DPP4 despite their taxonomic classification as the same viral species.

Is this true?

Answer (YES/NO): YES